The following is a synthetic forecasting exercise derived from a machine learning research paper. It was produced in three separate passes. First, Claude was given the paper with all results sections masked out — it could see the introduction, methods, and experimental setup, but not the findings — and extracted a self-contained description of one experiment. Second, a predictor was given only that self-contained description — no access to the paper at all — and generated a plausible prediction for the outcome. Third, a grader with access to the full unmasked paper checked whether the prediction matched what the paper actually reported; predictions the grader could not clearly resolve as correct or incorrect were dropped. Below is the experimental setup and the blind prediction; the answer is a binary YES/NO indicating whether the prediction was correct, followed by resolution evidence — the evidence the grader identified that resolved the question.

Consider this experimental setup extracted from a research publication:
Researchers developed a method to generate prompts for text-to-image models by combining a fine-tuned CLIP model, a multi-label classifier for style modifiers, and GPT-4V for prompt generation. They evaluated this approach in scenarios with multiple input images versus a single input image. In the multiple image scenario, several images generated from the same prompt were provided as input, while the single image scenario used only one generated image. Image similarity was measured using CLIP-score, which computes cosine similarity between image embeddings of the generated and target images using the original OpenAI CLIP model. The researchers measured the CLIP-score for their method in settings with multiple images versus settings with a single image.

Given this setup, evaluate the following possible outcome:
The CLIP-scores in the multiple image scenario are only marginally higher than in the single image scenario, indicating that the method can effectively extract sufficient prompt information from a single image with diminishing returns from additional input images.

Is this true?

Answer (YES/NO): NO